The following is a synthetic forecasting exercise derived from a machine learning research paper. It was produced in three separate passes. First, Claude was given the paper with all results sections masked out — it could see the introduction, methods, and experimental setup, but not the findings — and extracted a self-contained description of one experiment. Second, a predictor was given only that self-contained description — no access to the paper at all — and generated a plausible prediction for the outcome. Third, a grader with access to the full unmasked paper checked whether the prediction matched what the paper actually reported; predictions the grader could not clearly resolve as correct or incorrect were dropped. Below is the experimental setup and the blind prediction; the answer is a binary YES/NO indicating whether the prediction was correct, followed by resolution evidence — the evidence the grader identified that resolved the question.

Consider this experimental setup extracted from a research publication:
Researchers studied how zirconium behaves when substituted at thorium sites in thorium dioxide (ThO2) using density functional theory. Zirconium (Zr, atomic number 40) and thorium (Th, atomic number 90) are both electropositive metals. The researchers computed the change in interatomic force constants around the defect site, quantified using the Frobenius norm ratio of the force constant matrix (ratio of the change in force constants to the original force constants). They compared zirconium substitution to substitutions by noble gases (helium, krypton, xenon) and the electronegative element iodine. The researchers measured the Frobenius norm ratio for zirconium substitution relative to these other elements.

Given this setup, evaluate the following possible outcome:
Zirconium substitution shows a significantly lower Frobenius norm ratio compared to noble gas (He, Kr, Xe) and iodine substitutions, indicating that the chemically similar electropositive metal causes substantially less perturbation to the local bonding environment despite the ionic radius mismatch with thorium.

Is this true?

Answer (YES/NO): YES